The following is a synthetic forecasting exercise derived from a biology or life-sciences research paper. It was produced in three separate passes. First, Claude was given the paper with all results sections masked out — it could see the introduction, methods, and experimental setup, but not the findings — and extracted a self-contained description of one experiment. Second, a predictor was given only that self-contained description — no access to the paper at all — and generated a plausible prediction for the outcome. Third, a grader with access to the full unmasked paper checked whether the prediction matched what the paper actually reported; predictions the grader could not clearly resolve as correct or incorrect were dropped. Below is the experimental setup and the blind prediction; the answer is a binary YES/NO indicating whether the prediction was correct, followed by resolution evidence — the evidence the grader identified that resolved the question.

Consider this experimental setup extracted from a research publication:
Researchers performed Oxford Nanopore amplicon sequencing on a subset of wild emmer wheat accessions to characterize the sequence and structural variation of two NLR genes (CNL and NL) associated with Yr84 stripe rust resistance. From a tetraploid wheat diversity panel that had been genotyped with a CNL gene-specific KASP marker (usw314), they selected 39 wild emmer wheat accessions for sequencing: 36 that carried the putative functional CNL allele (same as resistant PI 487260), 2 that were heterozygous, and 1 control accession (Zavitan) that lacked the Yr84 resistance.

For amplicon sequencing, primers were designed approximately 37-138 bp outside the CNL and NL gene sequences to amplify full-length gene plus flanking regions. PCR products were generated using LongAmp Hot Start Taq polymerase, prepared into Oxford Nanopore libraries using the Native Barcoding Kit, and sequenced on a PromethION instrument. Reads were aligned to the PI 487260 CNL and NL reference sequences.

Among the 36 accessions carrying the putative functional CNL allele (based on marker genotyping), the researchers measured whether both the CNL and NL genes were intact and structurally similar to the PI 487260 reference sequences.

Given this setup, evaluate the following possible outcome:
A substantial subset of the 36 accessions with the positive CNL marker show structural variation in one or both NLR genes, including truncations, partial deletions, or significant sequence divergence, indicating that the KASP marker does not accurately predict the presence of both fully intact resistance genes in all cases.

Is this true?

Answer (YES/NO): YES